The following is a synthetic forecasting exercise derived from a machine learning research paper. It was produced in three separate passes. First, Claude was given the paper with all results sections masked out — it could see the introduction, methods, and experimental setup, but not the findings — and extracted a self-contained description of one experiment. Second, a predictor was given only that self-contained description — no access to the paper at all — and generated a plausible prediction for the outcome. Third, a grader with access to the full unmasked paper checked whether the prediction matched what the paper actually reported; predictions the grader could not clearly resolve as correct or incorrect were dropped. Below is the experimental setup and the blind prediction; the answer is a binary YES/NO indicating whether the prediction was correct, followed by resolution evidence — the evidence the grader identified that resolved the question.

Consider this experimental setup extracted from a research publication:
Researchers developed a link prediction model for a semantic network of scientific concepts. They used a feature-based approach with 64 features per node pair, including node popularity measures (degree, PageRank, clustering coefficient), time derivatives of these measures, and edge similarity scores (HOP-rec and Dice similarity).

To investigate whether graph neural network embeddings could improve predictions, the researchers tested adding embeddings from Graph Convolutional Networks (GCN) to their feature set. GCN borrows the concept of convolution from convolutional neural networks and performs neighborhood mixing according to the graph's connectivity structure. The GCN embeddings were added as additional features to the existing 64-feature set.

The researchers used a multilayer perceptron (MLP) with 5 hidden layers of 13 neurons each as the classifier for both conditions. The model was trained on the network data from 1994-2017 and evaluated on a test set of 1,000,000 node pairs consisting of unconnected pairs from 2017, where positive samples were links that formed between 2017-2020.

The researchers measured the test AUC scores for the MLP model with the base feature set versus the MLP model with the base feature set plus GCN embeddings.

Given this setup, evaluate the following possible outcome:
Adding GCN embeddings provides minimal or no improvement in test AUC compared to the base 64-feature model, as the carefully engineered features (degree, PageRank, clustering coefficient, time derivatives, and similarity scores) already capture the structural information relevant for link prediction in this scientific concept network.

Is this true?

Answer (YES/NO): YES